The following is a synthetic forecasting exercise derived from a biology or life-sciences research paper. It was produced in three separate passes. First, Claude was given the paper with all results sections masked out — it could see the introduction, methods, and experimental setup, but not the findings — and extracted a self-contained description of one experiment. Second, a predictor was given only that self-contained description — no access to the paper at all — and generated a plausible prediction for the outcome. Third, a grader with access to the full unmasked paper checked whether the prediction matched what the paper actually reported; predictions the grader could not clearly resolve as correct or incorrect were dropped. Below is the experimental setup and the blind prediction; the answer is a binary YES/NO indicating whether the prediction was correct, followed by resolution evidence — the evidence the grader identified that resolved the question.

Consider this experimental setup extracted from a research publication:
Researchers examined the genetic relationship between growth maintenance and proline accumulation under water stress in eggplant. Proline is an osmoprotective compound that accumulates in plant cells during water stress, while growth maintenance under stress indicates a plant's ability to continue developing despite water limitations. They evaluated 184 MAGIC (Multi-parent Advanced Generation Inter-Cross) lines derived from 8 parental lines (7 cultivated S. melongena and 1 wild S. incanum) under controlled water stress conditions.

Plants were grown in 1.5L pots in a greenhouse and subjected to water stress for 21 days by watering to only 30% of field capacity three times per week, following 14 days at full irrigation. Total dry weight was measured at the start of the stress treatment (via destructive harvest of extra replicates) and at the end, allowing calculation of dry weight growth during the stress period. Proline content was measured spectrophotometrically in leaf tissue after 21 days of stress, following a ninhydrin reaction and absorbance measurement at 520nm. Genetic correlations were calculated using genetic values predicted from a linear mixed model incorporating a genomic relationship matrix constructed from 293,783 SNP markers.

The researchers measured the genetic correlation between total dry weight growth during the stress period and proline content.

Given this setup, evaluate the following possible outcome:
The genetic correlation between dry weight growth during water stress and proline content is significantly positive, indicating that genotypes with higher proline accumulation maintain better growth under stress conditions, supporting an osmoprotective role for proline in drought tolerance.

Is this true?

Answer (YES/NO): YES